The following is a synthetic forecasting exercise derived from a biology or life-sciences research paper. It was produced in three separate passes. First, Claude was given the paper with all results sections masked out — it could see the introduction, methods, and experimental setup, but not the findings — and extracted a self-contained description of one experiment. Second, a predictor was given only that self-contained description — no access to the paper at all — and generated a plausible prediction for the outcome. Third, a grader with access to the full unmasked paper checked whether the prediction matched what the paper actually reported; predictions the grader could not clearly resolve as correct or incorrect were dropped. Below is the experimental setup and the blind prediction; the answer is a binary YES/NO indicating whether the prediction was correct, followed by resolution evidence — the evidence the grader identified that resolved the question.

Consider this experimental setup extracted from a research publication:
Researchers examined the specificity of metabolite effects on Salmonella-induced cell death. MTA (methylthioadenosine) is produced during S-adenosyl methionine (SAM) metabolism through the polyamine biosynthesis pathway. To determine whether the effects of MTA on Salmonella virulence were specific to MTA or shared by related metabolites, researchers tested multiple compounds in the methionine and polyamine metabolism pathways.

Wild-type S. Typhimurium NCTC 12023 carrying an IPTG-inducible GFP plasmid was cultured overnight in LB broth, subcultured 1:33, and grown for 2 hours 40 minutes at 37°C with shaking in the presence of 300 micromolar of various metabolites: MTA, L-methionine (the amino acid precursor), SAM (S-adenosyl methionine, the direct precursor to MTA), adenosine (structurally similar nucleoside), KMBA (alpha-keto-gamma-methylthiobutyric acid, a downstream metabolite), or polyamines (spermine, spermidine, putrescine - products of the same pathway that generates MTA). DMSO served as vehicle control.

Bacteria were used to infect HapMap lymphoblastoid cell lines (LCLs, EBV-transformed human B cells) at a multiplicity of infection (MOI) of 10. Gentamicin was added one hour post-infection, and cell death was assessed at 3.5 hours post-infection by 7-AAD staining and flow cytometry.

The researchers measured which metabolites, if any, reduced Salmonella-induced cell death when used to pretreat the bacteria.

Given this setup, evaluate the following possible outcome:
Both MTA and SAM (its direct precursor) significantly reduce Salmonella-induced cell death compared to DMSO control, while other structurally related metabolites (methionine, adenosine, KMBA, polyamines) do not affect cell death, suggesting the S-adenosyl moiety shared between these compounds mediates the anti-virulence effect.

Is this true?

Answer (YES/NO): NO